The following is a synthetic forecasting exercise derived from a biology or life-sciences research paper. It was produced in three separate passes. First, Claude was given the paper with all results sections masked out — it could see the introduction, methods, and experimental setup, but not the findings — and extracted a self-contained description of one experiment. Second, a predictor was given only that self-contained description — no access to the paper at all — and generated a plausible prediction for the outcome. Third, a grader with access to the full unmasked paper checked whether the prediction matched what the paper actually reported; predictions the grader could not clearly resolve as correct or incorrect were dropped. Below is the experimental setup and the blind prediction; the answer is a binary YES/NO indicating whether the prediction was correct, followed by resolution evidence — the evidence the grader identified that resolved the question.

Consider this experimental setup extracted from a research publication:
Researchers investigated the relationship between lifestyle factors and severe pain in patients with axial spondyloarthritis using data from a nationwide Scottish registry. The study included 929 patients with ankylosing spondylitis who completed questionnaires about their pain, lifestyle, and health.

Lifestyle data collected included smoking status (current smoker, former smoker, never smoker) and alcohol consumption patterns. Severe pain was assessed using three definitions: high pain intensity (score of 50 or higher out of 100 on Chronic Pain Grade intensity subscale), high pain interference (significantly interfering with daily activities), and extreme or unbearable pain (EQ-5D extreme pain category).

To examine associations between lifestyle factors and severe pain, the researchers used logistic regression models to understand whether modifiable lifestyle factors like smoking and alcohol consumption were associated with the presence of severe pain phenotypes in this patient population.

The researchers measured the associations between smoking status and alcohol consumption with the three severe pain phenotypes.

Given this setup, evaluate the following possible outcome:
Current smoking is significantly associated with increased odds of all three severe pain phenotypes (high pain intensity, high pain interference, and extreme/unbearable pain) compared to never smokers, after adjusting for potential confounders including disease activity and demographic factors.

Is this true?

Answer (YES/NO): NO